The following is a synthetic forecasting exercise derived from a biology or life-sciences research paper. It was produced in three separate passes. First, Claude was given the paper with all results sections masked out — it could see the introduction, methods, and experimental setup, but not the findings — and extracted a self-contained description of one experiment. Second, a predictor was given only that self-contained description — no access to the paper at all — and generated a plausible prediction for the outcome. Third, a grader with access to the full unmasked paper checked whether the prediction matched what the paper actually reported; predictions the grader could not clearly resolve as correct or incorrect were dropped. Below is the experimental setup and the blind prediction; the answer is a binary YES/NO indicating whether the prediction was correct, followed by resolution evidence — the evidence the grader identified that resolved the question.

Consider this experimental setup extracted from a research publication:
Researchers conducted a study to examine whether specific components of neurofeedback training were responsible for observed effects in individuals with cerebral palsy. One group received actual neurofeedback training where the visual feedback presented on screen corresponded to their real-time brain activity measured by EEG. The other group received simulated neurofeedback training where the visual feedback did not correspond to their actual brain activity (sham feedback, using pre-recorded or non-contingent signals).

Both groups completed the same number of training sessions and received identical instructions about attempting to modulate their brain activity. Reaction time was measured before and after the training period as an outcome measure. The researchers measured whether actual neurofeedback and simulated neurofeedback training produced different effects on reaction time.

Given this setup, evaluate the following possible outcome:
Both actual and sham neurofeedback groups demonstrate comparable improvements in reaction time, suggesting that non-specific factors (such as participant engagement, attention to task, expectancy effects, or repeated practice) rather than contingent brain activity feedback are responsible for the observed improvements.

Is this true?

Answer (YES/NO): YES